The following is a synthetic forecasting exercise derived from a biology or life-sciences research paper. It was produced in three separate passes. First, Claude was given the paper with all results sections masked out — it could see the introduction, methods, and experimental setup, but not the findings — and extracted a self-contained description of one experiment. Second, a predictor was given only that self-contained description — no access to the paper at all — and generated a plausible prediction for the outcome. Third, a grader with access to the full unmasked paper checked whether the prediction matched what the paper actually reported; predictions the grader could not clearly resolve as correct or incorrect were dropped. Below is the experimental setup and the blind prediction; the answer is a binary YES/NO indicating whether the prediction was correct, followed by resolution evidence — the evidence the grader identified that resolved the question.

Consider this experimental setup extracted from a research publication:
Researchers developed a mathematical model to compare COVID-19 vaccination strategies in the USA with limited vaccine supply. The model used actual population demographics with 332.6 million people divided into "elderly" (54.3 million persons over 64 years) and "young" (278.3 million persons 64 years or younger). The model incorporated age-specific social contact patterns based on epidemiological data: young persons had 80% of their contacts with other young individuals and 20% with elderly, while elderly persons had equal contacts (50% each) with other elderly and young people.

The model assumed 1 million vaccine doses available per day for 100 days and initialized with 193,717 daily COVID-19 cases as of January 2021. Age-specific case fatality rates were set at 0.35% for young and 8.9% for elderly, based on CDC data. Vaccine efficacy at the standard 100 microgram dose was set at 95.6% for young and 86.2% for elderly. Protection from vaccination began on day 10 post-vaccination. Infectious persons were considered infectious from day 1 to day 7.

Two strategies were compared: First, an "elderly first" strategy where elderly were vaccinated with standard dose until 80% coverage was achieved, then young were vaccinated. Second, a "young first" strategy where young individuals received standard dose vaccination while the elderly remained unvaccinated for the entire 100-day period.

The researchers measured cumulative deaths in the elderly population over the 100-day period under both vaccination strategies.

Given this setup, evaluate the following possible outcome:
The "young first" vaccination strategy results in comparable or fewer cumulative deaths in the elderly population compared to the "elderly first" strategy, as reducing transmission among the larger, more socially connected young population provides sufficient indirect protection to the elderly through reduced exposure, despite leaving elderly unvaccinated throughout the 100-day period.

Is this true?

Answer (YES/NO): NO